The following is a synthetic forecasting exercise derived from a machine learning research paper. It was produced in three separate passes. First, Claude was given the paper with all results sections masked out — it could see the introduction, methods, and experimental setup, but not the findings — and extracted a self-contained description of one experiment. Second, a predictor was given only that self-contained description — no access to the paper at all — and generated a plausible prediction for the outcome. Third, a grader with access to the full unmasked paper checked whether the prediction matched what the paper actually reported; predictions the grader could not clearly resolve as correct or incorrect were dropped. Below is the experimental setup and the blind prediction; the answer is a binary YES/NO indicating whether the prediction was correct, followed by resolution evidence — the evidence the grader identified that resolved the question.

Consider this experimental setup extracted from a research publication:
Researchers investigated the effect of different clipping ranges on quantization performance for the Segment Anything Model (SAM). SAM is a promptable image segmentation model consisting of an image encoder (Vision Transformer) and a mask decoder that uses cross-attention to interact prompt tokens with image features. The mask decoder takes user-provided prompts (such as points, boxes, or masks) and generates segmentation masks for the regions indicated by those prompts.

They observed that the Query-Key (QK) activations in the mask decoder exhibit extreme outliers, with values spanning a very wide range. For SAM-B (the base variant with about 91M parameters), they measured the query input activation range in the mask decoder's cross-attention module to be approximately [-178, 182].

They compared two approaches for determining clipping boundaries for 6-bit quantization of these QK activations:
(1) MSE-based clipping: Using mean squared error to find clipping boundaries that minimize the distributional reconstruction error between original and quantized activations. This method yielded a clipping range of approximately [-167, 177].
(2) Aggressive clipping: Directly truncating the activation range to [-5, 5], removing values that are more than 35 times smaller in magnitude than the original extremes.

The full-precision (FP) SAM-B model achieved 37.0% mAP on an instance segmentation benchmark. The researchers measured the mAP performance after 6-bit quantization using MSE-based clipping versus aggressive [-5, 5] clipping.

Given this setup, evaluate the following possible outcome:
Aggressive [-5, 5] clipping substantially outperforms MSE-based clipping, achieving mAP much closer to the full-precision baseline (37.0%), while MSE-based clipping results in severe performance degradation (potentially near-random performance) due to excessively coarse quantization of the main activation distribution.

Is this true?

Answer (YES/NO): YES